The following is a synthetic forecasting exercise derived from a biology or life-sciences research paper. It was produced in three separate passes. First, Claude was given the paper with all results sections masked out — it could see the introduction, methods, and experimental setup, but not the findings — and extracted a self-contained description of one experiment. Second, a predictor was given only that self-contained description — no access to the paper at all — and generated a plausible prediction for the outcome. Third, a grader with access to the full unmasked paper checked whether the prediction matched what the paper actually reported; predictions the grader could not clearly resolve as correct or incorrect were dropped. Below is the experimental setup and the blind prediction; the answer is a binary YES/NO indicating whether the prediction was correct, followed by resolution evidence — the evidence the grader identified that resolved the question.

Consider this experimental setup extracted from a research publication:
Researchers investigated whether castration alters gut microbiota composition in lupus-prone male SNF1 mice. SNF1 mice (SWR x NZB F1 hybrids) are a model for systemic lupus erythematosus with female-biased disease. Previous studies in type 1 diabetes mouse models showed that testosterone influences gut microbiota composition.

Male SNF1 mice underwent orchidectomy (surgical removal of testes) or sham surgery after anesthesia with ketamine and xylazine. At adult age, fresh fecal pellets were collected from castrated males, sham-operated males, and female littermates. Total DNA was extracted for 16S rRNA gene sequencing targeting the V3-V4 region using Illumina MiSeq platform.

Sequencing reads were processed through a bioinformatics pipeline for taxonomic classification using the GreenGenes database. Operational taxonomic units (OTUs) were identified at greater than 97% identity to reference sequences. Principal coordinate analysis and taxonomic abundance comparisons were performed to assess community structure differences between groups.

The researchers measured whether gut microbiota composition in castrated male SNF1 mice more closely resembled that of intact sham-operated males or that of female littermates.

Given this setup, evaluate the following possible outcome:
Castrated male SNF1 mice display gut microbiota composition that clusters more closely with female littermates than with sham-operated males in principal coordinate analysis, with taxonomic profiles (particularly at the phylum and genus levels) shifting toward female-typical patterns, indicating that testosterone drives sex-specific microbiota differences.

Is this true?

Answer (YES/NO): NO